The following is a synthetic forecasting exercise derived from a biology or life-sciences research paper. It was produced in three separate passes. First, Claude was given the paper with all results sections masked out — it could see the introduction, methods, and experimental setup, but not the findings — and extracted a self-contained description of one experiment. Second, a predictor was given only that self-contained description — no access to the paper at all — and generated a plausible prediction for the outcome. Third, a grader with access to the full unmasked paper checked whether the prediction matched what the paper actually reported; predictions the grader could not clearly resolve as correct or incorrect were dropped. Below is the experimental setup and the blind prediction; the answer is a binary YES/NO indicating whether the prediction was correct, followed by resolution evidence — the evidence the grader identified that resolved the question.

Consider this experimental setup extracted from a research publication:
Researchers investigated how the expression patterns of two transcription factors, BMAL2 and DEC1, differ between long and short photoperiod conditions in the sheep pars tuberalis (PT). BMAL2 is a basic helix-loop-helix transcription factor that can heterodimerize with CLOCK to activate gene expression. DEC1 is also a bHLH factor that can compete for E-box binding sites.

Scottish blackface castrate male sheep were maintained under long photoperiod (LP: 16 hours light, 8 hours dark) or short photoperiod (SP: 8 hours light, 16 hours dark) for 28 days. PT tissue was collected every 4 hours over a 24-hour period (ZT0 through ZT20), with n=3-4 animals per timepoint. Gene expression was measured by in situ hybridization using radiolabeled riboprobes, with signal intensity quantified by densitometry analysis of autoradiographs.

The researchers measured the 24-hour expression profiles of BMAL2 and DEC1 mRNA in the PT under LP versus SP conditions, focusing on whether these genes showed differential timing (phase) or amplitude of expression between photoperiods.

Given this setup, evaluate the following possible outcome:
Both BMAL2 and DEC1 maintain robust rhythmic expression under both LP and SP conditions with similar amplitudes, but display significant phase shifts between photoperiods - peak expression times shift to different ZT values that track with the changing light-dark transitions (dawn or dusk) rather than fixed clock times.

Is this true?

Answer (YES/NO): NO